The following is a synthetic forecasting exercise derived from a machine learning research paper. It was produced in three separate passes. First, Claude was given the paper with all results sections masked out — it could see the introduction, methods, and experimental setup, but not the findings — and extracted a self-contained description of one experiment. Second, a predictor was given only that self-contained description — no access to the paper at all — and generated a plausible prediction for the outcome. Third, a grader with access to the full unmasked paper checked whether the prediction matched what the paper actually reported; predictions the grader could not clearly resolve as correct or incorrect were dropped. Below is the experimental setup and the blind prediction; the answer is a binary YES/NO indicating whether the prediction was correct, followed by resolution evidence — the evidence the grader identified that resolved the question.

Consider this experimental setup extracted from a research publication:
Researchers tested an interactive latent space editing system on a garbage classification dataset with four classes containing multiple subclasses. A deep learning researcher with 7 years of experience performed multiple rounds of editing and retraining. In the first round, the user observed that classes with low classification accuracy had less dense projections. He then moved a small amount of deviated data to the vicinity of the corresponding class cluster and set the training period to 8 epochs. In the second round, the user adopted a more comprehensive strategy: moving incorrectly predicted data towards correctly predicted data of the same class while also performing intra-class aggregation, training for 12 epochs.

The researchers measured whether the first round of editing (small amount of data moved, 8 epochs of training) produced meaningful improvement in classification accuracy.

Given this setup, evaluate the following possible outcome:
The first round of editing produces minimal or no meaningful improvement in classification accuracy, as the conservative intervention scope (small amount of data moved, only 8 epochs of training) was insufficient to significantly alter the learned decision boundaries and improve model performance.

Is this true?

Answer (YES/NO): YES